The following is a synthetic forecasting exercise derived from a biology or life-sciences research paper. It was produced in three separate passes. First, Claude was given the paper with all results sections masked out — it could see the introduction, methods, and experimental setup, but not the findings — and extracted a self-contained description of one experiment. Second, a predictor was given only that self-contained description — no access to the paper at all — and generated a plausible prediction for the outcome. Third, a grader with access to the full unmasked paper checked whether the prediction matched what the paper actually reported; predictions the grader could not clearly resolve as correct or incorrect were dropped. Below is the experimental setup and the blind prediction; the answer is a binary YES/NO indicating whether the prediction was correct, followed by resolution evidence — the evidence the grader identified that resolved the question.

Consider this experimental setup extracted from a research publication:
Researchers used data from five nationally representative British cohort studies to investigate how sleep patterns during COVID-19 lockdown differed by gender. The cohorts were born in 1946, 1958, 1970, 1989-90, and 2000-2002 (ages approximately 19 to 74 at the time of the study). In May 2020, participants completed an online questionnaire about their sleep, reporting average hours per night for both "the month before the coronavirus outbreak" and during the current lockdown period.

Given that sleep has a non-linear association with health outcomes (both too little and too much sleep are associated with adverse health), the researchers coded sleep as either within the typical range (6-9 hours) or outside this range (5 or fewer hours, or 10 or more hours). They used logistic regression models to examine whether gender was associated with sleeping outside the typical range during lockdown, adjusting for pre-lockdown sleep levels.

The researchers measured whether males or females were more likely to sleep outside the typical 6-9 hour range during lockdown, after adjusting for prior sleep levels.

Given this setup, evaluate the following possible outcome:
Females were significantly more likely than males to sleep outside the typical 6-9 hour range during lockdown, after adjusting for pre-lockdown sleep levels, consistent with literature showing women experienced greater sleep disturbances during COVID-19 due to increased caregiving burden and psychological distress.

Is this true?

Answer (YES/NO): YES